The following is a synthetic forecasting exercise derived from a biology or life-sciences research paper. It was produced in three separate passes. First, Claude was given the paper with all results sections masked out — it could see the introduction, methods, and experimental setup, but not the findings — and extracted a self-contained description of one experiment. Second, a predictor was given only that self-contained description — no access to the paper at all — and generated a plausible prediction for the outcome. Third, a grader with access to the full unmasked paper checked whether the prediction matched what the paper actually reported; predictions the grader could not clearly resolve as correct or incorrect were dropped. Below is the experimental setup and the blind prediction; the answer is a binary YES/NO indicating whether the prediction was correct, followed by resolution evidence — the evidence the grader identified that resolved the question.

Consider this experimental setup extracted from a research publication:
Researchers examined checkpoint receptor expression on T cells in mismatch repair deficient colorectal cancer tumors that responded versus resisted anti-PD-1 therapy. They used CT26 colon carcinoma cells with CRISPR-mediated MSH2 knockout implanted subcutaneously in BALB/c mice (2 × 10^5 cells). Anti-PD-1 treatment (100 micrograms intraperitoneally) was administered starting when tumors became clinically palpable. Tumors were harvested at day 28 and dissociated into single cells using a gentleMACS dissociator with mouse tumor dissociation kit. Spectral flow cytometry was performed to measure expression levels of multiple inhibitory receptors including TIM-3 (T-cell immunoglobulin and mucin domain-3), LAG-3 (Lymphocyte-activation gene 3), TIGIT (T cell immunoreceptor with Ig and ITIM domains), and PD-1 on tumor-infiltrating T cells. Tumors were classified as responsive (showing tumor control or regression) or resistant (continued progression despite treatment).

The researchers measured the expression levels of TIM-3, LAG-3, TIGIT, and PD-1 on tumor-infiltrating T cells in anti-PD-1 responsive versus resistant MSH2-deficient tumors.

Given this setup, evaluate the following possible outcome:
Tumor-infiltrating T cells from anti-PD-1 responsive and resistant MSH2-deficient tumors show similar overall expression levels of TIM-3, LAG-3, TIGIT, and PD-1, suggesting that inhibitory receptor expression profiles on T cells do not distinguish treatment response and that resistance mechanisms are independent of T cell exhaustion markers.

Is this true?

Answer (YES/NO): NO